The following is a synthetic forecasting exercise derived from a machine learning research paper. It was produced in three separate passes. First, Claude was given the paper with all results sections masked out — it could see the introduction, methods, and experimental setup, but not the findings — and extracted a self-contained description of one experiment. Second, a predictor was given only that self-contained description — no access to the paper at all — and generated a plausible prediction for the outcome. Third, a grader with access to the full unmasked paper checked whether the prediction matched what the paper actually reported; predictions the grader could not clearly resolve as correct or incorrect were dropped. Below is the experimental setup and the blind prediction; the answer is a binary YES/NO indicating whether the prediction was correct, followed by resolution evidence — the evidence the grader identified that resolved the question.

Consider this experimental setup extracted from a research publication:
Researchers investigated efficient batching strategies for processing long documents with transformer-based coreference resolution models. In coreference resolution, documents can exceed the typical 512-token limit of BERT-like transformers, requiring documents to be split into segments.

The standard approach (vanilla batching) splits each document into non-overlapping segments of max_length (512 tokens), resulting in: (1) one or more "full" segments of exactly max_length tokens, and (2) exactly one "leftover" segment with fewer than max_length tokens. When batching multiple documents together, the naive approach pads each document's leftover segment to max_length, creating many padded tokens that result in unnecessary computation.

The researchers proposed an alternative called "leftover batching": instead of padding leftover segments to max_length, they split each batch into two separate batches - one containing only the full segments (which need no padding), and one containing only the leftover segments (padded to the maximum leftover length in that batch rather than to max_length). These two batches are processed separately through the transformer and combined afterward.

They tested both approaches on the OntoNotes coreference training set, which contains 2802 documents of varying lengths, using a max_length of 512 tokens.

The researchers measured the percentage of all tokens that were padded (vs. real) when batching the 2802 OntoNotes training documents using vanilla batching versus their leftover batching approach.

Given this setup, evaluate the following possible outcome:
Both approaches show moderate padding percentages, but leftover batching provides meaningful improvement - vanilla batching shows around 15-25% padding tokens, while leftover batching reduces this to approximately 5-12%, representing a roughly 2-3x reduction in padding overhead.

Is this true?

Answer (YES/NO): NO